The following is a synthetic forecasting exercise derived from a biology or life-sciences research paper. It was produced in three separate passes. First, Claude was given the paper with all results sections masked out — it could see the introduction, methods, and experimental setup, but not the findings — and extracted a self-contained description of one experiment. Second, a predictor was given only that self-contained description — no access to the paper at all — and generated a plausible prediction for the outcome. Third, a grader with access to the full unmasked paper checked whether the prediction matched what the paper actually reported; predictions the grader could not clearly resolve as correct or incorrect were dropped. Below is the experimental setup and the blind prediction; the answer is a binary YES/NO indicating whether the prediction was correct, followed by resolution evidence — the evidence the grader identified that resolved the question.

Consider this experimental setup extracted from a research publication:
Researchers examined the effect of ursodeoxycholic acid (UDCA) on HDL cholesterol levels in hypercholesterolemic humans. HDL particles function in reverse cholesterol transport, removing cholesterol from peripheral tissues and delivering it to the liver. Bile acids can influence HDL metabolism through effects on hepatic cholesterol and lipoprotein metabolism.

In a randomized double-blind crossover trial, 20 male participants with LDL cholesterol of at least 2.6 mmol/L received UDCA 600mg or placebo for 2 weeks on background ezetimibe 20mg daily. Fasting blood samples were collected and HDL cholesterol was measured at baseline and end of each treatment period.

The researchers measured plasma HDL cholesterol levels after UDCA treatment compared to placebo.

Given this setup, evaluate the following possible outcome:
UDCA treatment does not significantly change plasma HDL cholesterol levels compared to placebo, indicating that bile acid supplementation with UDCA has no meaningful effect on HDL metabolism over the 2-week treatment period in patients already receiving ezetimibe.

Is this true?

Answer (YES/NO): YES